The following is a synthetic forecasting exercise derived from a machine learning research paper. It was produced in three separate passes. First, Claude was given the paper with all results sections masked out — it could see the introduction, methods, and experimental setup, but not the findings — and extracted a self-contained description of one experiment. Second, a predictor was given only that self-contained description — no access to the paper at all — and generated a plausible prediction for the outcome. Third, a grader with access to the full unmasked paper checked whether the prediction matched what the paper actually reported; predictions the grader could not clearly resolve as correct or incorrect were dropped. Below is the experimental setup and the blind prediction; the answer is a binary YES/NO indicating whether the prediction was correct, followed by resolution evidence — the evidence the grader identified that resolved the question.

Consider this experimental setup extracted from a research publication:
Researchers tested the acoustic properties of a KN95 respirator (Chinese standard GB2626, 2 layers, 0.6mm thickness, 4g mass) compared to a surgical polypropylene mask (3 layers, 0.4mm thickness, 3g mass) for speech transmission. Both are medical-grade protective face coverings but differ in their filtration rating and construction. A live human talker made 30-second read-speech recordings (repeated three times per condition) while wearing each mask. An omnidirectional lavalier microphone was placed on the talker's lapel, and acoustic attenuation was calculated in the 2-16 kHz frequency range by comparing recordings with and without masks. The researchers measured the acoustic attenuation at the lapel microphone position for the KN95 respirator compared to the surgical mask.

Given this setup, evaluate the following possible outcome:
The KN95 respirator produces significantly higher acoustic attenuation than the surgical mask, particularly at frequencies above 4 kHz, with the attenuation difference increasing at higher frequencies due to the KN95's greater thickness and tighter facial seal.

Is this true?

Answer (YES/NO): NO